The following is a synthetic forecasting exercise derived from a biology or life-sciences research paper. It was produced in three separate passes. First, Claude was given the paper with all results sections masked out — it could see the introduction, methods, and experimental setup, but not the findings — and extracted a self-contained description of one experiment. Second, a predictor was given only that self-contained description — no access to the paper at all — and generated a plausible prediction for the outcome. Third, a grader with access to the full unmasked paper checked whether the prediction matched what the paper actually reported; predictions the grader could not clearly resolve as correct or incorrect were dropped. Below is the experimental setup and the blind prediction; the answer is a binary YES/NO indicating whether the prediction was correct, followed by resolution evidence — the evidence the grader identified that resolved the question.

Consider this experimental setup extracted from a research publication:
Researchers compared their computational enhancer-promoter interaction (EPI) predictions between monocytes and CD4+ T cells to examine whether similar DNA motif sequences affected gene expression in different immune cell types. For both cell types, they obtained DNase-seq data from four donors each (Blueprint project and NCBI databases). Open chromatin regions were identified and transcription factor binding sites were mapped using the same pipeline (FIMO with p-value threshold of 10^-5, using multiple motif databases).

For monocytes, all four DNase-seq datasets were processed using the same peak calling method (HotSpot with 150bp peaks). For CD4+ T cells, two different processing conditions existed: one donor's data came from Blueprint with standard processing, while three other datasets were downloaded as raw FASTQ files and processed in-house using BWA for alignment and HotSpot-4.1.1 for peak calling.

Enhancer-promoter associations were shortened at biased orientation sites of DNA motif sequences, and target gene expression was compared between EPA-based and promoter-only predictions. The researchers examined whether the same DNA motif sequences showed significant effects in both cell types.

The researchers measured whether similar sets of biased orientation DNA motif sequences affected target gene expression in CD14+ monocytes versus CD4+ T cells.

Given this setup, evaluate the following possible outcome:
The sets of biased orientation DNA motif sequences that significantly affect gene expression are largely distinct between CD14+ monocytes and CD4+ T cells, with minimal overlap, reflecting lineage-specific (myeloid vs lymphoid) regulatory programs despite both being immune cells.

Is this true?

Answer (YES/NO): NO